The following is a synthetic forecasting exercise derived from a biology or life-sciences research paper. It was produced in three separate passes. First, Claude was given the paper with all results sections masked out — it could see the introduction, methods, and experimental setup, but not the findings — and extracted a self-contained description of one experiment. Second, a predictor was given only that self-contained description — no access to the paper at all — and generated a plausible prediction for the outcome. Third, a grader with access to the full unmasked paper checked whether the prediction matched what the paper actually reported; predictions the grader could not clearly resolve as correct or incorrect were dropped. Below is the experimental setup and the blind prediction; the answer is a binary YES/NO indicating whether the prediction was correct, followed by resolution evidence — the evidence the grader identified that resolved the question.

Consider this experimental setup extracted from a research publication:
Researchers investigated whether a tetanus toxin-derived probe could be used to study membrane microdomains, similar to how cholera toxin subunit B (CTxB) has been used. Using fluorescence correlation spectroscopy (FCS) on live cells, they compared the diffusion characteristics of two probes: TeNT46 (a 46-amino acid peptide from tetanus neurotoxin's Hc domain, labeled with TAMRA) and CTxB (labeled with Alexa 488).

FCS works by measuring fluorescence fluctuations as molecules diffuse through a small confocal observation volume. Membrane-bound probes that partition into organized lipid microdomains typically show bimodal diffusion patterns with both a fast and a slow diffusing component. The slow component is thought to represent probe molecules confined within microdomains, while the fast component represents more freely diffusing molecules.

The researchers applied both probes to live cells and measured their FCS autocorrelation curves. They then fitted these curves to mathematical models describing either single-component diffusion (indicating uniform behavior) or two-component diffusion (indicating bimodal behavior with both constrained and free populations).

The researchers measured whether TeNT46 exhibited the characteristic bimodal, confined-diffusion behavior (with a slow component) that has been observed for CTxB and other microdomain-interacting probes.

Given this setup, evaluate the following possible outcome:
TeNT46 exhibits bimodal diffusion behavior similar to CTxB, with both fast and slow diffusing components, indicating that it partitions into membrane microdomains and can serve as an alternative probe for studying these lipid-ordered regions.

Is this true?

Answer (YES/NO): YES